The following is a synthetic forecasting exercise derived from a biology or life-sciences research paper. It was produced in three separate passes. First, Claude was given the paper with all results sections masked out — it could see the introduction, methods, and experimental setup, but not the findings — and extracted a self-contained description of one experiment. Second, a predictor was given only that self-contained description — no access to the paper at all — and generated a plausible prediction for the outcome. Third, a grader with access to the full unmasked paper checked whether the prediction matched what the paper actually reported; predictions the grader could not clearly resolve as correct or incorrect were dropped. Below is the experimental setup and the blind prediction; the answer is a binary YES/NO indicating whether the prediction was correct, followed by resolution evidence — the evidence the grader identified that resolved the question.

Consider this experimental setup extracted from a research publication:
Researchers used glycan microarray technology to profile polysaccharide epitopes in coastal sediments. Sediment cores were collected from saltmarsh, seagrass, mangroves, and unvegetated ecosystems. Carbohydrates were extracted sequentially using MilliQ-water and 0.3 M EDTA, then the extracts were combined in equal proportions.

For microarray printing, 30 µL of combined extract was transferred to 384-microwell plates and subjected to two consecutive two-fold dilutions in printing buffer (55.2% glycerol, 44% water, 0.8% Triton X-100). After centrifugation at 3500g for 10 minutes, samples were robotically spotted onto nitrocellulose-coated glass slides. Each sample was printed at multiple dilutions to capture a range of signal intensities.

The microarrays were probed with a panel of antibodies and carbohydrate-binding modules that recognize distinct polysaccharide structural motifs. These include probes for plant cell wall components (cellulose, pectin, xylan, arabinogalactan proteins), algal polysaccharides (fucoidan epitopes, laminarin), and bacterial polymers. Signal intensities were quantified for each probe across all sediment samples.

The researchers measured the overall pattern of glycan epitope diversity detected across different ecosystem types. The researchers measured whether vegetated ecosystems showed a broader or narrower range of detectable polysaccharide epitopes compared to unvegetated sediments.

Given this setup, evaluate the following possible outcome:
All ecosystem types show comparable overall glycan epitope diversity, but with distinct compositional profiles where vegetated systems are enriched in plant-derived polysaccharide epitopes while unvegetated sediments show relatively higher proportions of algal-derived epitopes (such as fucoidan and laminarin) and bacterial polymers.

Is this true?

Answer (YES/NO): NO